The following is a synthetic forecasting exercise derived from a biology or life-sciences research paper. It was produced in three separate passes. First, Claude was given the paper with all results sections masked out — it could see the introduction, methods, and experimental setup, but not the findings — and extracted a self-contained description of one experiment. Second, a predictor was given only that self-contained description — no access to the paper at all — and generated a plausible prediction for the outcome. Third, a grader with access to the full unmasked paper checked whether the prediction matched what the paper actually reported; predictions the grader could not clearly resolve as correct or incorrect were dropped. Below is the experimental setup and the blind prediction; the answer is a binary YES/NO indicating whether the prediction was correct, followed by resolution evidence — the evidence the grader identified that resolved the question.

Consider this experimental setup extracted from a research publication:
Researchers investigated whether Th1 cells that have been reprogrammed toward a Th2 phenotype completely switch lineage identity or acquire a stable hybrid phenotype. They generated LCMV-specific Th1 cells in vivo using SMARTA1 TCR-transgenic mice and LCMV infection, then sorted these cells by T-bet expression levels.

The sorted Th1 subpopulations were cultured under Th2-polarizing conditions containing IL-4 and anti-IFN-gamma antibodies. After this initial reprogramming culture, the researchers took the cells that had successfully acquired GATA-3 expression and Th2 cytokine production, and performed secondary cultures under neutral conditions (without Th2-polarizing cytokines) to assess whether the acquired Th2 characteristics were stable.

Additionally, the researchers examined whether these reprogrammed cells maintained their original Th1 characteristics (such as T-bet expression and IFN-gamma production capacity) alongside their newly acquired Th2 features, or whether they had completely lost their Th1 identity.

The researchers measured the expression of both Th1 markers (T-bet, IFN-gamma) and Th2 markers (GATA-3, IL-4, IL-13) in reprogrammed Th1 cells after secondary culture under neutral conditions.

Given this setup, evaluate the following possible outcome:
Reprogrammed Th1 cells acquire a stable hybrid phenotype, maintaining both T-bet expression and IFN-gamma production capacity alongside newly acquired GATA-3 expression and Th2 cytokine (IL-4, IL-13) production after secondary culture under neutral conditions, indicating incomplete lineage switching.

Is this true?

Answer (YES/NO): YES